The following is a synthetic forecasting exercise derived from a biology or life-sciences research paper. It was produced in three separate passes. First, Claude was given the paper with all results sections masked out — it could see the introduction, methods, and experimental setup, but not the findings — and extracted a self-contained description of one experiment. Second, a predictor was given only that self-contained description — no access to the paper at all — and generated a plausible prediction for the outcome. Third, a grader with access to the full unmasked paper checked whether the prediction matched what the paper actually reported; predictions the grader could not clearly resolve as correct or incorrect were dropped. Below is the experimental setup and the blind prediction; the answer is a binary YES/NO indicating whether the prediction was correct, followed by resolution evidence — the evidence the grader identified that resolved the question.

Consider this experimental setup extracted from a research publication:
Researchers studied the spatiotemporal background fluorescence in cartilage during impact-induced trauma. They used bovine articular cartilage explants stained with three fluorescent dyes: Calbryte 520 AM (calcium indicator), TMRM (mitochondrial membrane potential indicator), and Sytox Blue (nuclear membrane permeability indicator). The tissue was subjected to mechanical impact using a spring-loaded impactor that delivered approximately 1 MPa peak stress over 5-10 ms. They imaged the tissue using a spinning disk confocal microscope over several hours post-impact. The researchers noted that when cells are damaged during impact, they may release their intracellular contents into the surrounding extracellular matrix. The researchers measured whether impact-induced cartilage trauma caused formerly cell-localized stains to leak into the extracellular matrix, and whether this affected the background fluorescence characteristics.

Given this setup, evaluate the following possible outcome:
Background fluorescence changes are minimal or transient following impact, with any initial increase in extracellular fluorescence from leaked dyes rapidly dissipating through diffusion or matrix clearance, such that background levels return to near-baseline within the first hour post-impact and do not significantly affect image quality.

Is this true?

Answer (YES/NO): NO